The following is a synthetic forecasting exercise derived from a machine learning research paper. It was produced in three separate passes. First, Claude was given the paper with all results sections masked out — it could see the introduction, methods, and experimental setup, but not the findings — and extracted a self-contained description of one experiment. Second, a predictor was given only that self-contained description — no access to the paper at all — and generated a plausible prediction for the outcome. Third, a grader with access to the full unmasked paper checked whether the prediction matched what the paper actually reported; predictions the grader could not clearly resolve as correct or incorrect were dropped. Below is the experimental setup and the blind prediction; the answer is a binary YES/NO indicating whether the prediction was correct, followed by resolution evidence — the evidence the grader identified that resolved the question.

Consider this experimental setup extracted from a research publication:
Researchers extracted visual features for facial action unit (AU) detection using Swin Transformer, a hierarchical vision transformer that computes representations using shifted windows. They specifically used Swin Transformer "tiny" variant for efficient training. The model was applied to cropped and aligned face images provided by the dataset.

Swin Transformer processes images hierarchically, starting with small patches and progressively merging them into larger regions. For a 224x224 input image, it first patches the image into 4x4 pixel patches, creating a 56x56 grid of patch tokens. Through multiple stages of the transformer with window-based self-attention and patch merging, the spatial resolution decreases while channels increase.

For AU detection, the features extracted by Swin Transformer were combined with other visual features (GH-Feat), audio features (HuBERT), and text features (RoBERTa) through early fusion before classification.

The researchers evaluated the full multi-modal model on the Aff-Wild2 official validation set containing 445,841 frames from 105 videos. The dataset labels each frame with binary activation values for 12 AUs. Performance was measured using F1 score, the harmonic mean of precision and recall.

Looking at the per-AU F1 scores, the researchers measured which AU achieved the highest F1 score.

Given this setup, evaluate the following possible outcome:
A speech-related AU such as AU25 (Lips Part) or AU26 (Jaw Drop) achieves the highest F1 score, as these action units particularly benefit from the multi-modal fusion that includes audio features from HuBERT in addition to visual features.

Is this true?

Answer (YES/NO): YES